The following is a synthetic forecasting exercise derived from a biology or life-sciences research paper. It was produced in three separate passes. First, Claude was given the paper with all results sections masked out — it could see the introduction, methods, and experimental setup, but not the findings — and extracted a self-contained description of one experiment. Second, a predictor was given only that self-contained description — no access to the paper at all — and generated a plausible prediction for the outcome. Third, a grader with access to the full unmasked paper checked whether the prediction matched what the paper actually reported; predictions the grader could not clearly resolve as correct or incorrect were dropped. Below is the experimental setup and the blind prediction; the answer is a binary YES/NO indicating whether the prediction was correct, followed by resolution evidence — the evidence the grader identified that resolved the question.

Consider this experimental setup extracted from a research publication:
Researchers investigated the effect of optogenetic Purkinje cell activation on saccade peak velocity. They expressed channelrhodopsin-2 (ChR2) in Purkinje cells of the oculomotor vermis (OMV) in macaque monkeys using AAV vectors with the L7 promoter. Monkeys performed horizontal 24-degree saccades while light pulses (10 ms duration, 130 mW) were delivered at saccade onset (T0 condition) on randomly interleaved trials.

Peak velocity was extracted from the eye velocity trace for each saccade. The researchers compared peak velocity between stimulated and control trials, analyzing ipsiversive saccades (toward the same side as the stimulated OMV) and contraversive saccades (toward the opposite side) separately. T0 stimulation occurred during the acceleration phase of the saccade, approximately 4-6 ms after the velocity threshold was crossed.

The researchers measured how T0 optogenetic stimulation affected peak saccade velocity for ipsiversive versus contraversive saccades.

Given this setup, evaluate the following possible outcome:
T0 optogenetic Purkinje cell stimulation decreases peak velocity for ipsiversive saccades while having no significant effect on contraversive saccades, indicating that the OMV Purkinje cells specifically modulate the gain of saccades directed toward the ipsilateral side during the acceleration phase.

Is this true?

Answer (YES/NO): NO